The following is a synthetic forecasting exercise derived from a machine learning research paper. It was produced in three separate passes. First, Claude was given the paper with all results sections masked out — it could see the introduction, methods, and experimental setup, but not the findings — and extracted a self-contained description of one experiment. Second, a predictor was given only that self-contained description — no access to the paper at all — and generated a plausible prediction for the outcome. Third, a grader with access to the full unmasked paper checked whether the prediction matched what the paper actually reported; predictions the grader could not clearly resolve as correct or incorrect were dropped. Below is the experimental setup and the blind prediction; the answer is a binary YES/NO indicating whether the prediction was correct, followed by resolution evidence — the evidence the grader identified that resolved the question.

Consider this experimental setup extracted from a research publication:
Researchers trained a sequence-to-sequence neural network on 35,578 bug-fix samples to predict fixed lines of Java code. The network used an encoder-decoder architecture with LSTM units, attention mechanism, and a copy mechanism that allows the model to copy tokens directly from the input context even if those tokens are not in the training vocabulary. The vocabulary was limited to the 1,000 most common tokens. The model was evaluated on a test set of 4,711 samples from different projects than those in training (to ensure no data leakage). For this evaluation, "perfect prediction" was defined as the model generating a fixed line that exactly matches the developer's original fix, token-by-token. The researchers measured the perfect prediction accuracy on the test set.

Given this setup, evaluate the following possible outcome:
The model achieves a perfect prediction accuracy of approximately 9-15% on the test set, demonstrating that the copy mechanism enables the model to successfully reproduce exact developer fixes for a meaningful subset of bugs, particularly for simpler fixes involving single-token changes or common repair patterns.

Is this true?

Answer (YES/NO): NO